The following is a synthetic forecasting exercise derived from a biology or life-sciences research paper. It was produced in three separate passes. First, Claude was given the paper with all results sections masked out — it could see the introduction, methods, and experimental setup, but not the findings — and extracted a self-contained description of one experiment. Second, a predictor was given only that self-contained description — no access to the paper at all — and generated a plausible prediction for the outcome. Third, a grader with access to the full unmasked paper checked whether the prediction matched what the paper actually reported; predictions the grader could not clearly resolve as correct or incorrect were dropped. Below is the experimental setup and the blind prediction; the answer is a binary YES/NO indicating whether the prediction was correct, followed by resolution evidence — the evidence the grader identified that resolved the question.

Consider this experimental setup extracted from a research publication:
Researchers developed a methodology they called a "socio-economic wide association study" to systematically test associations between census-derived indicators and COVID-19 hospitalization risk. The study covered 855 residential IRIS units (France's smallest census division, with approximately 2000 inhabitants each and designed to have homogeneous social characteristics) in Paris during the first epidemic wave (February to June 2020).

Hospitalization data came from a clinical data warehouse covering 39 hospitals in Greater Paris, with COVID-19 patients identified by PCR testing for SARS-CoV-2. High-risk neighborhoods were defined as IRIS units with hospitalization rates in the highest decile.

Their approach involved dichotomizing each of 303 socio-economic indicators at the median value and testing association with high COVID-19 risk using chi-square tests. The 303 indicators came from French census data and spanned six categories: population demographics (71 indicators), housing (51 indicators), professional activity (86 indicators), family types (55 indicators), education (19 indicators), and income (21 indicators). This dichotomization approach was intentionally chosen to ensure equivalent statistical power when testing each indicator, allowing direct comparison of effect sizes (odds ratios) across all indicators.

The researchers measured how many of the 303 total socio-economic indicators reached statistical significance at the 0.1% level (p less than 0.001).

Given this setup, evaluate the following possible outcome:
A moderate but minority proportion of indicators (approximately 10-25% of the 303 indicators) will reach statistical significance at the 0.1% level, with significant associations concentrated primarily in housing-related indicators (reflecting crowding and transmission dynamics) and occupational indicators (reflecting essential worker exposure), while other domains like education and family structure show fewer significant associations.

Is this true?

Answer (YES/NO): NO